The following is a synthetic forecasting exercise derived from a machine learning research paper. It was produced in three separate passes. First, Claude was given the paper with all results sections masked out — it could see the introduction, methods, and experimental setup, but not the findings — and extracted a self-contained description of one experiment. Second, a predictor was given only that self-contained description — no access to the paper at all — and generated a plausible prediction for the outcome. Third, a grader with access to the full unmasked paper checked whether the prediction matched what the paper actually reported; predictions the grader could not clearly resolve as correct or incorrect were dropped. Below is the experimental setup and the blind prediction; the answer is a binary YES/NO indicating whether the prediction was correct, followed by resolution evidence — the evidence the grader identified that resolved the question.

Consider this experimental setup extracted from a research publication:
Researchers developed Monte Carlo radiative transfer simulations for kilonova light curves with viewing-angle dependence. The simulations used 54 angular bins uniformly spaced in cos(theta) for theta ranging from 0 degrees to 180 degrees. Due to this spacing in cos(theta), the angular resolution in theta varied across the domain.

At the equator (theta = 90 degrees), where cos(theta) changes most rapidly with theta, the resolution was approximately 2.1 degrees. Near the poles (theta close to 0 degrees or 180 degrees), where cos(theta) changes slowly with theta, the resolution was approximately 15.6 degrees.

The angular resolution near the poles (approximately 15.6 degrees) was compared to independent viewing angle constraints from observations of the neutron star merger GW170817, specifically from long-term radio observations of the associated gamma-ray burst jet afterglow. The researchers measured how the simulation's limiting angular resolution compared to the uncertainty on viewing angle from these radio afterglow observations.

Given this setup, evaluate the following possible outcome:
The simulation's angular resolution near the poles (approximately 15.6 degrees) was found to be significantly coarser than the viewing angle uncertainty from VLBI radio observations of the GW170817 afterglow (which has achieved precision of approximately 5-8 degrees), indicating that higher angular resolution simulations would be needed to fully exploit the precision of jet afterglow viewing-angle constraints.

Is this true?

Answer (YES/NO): NO